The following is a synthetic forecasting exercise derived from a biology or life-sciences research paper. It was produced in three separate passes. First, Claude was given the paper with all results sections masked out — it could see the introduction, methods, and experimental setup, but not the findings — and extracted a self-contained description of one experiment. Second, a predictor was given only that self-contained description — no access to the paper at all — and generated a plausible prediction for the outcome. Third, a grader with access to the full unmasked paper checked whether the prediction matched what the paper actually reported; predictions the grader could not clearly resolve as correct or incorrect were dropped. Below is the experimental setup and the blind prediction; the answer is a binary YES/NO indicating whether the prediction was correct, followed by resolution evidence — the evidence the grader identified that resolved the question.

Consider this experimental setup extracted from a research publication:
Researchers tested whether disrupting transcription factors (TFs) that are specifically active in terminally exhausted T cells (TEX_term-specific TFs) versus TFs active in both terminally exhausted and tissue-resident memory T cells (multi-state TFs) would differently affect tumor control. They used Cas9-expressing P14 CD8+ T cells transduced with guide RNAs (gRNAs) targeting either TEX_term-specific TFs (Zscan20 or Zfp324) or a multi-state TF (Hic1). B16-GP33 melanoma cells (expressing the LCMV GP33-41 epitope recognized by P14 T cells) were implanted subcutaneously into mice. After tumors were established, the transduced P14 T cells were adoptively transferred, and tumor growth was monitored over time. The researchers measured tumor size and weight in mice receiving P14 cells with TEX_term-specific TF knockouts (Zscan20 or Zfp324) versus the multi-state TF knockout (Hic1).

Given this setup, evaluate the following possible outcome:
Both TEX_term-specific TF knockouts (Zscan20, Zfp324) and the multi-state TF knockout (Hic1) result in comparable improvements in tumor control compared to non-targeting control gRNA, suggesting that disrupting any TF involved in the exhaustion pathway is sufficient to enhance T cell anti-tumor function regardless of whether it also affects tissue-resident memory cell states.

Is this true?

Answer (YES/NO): NO